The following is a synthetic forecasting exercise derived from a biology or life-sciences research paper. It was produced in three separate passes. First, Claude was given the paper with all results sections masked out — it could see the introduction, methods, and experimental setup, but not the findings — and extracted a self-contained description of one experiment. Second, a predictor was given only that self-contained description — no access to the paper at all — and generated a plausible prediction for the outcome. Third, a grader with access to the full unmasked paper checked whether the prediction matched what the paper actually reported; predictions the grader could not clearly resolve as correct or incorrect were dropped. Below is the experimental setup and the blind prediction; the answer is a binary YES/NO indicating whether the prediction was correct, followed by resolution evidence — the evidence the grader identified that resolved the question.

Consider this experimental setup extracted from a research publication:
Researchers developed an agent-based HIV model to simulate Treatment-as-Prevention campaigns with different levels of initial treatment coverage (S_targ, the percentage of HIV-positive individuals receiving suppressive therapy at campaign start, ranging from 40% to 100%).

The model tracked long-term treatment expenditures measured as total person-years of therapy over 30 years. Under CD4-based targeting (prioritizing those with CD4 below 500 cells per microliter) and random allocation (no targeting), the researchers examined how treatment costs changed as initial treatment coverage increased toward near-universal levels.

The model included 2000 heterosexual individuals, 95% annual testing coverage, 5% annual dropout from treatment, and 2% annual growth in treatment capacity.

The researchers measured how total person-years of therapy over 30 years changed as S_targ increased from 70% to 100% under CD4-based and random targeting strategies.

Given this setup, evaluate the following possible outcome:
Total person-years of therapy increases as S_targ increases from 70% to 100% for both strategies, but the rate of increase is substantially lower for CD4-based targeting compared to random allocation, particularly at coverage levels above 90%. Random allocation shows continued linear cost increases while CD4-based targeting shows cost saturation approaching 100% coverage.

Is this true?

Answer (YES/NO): NO